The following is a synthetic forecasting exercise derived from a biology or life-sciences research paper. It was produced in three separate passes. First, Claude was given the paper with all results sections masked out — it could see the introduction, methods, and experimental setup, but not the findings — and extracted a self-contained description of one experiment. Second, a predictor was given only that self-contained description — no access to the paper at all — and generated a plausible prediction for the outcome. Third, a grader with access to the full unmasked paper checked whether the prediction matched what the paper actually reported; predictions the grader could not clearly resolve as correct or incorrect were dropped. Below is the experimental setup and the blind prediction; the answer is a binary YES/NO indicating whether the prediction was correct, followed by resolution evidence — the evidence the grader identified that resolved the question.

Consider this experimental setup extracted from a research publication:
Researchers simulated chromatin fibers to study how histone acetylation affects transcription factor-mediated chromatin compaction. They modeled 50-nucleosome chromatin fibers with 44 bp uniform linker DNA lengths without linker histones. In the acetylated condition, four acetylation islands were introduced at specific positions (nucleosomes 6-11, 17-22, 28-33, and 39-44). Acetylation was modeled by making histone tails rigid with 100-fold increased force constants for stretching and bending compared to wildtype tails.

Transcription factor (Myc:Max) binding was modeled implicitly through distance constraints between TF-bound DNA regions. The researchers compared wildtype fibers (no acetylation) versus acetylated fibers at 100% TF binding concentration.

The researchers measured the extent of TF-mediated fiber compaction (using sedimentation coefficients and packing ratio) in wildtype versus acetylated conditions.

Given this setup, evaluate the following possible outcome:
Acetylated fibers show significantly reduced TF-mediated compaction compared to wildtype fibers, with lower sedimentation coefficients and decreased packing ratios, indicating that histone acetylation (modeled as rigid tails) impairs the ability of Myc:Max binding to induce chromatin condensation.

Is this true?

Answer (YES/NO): YES